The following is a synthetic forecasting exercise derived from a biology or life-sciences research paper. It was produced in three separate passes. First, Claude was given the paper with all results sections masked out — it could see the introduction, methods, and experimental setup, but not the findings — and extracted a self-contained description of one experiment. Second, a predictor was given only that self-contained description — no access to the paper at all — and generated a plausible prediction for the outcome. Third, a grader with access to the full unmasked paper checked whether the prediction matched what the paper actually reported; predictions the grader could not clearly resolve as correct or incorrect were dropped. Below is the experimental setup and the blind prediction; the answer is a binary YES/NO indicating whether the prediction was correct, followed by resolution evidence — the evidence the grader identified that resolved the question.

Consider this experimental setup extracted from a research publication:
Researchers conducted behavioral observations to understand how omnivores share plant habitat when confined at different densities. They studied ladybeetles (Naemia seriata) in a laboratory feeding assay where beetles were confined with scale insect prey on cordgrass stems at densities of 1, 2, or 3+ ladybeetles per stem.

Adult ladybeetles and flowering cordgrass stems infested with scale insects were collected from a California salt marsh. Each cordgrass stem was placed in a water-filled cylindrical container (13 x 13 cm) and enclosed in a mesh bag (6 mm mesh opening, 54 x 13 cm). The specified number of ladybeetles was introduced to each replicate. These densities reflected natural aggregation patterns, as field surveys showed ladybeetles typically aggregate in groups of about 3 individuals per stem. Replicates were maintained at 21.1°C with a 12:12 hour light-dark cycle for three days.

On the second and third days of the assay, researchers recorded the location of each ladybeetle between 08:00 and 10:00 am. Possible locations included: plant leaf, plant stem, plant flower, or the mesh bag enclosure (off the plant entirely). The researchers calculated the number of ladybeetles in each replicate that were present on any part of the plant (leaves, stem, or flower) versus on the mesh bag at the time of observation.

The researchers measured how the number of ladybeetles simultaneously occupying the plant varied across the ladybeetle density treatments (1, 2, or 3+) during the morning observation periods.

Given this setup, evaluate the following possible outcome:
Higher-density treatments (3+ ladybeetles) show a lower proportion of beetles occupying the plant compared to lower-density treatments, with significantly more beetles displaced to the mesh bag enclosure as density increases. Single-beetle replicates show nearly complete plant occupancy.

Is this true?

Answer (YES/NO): NO